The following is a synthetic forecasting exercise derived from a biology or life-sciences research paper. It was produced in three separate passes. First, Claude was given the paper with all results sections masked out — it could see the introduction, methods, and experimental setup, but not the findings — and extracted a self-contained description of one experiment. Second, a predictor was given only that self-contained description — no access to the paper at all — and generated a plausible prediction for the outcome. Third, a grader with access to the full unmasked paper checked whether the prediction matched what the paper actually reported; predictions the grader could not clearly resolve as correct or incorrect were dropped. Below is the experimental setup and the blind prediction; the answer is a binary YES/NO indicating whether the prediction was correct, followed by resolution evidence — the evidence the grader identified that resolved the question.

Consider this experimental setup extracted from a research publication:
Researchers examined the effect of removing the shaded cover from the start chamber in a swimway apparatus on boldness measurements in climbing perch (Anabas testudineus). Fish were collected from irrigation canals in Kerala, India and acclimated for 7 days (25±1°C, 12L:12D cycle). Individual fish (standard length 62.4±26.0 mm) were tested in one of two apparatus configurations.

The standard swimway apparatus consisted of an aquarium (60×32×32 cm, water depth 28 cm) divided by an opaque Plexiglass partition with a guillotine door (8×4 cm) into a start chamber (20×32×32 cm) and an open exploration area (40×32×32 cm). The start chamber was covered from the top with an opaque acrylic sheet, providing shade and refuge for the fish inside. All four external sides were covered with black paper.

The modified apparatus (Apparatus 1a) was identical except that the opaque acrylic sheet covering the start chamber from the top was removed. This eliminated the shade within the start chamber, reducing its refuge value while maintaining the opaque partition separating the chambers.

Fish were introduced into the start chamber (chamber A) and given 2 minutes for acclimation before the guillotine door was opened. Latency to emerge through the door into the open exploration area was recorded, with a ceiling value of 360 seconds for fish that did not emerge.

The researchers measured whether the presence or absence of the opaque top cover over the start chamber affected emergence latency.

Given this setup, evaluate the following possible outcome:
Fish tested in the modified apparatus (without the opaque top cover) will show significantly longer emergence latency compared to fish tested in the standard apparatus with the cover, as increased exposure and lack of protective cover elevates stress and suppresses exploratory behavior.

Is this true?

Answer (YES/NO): NO